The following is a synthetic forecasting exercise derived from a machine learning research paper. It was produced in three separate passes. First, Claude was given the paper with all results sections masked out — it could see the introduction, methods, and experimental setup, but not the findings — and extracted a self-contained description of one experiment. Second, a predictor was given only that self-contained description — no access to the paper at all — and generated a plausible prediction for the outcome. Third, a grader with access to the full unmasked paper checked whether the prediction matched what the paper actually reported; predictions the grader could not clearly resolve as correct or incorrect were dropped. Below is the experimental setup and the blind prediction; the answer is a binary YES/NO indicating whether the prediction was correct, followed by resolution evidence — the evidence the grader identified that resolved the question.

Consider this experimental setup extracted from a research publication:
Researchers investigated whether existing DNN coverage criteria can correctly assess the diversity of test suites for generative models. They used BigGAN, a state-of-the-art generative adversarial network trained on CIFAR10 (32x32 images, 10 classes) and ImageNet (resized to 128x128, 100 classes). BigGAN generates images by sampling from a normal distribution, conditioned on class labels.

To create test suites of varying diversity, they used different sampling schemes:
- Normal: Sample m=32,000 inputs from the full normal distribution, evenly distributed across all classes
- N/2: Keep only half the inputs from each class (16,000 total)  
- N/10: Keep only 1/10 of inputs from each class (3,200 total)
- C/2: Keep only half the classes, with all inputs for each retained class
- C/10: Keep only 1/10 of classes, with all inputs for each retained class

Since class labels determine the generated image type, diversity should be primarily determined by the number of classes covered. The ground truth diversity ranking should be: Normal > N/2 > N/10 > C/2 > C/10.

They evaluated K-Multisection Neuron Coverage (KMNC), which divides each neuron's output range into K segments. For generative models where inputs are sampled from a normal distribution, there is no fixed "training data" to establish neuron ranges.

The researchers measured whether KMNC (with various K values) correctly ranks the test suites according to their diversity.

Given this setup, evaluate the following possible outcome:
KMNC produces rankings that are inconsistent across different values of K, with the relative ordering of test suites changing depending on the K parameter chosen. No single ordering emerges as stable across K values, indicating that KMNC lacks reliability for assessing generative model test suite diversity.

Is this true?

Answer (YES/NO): NO